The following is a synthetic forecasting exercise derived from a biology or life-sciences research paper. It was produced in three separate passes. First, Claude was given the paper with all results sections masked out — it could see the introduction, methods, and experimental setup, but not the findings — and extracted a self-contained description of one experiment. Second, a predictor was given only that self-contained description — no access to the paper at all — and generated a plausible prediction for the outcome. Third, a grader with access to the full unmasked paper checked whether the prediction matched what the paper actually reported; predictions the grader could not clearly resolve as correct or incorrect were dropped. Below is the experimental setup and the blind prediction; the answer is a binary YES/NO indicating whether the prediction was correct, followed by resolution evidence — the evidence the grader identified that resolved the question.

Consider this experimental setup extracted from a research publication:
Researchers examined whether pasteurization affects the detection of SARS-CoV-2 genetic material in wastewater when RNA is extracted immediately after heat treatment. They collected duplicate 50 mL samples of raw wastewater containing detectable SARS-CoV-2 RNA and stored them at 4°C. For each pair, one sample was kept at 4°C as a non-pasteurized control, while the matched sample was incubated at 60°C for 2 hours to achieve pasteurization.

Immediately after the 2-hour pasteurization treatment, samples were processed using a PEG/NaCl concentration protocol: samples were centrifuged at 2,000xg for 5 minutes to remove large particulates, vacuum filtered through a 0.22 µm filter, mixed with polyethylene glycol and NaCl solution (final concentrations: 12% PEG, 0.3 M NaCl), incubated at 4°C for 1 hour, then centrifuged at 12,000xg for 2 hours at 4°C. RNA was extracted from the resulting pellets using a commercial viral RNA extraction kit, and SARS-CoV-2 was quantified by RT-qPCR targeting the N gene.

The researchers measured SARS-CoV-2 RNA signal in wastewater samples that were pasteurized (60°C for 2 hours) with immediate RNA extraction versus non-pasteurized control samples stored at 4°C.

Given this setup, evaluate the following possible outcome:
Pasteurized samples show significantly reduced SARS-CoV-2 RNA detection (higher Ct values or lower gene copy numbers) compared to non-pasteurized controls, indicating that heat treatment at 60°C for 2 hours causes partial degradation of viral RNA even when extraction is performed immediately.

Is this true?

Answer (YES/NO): NO